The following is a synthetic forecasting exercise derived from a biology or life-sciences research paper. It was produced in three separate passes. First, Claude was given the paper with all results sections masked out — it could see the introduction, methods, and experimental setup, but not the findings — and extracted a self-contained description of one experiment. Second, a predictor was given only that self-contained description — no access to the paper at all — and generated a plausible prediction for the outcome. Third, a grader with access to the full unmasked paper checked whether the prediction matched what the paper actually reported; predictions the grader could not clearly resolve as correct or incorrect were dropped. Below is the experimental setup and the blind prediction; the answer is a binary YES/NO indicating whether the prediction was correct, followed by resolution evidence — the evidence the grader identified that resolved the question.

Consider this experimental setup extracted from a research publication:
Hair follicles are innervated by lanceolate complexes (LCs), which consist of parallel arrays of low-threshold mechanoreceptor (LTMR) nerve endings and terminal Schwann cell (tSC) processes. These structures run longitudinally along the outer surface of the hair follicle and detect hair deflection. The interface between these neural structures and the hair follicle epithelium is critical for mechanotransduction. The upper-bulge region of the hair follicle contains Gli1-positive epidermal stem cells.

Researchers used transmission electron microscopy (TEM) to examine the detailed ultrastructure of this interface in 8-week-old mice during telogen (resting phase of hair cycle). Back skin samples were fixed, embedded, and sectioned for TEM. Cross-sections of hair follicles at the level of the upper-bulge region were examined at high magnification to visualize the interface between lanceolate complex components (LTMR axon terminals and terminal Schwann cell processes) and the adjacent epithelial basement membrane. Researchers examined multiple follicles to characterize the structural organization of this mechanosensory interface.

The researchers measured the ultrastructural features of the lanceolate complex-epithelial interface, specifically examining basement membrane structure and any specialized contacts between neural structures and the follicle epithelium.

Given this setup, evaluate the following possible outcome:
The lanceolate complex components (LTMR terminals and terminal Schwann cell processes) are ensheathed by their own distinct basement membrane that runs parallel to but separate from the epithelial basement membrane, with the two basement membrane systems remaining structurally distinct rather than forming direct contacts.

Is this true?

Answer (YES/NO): NO